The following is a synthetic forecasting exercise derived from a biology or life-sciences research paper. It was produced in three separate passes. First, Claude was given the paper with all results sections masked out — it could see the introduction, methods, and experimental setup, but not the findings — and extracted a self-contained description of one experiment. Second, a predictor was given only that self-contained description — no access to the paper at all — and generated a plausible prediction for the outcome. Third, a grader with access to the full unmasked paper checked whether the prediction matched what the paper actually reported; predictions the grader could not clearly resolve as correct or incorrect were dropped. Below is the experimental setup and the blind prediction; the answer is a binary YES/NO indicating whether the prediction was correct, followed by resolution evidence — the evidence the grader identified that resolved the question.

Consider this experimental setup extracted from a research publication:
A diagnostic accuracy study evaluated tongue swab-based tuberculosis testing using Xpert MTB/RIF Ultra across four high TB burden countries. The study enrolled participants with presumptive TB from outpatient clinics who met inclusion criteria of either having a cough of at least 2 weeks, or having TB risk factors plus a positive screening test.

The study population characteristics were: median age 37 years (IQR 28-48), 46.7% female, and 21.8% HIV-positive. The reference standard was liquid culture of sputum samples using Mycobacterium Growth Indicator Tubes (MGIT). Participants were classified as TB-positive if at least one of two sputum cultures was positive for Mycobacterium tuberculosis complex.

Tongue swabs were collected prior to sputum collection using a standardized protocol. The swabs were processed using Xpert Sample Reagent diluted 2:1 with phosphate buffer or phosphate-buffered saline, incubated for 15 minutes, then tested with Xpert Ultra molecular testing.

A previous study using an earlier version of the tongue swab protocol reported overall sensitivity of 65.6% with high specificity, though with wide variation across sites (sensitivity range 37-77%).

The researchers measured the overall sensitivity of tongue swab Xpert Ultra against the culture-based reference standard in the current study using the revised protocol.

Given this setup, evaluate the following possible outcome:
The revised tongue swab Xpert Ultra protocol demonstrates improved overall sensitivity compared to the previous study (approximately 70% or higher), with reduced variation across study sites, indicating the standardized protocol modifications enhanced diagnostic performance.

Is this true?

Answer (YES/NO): NO